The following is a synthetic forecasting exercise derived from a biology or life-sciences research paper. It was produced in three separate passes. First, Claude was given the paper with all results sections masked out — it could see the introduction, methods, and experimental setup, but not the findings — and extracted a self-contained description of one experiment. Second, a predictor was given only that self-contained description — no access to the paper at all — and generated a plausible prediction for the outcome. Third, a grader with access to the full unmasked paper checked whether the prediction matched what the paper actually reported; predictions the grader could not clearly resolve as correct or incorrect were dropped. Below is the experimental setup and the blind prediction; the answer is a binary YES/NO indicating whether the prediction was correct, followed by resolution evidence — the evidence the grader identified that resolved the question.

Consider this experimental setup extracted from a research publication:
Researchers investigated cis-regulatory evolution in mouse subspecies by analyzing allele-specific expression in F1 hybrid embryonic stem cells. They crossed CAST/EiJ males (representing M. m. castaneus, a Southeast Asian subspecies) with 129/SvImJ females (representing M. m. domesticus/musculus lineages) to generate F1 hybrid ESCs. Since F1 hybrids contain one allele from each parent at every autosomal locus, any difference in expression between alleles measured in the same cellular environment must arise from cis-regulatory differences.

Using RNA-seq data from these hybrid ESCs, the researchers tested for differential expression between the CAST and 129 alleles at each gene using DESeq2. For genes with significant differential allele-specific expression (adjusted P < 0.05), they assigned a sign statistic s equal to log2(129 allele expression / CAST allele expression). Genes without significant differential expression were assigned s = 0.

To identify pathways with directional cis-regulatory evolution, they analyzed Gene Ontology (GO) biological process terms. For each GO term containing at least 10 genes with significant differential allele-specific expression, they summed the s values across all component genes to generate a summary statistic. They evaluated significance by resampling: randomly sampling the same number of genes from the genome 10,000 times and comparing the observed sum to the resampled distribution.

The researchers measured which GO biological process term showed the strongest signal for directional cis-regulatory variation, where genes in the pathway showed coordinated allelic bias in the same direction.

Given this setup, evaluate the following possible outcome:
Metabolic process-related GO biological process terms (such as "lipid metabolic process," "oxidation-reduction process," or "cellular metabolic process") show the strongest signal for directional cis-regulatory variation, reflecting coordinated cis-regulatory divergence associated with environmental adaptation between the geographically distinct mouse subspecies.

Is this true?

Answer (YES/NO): NO